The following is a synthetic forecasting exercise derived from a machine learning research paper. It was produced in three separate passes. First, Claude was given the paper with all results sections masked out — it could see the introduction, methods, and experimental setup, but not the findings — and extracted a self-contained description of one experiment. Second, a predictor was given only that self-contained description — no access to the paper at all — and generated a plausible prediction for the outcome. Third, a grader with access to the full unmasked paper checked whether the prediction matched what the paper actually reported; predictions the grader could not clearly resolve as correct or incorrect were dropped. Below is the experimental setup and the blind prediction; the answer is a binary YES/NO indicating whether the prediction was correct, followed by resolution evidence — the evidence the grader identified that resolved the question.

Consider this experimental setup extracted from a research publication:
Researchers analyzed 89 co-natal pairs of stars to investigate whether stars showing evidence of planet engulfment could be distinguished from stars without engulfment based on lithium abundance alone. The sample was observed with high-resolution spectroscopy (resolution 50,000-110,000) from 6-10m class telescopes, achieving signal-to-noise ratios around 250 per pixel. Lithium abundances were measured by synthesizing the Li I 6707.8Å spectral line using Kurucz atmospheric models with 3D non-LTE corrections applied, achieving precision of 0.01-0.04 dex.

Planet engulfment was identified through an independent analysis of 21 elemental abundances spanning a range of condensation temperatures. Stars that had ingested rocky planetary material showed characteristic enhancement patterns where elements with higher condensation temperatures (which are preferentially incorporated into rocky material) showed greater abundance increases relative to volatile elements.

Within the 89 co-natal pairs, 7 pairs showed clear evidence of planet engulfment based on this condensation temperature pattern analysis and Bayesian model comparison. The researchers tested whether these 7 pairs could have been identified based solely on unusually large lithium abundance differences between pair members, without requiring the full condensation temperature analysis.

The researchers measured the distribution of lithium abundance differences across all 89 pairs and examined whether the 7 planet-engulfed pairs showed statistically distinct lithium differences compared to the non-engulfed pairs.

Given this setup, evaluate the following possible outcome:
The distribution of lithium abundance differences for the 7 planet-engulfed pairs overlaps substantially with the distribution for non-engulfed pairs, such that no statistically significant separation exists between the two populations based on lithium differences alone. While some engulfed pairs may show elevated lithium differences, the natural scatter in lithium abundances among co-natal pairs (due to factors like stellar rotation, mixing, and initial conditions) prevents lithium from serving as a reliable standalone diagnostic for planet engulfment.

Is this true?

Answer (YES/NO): YES